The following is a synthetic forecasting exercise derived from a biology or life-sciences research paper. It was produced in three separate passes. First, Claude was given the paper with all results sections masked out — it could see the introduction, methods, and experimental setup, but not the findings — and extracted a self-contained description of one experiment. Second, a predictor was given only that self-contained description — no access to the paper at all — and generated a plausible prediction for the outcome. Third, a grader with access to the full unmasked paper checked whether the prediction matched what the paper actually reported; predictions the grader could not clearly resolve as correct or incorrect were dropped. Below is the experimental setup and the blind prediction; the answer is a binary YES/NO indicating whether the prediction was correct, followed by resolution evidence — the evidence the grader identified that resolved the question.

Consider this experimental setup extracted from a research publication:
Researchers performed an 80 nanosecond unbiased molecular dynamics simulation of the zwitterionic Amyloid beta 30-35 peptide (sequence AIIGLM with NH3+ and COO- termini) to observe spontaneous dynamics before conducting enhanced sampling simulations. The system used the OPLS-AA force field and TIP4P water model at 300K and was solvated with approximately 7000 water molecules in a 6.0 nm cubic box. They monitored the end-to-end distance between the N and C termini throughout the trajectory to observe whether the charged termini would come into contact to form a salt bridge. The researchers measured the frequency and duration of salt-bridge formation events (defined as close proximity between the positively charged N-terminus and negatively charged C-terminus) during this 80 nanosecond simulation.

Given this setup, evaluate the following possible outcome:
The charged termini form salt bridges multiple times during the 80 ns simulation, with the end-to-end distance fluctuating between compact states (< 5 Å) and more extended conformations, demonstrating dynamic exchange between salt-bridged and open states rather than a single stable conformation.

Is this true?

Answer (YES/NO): NO